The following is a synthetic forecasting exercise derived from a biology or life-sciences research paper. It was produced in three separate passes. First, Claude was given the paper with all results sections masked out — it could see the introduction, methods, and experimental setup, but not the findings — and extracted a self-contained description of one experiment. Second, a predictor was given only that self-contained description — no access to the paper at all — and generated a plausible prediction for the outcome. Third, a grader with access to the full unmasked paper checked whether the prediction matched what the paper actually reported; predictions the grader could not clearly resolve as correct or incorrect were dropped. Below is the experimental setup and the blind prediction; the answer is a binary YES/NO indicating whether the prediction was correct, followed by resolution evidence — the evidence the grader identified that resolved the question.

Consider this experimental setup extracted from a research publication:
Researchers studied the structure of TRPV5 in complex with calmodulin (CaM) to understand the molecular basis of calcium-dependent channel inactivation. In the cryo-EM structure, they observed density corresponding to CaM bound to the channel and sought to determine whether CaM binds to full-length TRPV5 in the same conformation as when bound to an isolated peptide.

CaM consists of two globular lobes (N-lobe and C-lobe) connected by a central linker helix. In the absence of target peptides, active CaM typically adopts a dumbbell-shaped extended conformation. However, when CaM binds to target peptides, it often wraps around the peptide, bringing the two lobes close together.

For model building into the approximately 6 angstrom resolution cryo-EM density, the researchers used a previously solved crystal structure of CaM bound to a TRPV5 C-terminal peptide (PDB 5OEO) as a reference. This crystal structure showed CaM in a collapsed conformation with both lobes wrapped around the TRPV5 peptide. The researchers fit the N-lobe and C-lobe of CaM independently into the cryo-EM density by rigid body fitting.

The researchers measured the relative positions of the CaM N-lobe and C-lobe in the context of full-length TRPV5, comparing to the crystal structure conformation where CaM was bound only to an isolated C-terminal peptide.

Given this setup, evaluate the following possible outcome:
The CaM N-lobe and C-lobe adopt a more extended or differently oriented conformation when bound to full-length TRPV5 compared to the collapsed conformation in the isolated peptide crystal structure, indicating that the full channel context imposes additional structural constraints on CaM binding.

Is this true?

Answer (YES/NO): YES